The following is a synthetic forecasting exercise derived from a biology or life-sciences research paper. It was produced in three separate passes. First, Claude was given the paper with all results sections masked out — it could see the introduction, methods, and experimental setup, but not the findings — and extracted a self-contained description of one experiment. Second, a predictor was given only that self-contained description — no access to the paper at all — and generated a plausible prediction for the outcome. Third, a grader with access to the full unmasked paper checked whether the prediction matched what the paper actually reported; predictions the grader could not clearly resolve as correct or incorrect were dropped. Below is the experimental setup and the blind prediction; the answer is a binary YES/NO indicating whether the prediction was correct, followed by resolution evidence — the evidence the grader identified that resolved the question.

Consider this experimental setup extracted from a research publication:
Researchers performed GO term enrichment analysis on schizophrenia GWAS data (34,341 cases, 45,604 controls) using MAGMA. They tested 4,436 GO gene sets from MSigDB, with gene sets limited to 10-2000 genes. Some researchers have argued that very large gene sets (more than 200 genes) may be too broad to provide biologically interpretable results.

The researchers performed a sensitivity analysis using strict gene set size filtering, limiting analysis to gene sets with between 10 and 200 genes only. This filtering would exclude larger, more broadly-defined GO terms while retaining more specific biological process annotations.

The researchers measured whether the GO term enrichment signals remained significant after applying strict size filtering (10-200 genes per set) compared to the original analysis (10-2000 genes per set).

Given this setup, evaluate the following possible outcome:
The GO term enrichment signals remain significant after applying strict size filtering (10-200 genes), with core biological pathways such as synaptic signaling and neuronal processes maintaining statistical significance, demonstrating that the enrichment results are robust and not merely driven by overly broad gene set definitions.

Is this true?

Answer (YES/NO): NO